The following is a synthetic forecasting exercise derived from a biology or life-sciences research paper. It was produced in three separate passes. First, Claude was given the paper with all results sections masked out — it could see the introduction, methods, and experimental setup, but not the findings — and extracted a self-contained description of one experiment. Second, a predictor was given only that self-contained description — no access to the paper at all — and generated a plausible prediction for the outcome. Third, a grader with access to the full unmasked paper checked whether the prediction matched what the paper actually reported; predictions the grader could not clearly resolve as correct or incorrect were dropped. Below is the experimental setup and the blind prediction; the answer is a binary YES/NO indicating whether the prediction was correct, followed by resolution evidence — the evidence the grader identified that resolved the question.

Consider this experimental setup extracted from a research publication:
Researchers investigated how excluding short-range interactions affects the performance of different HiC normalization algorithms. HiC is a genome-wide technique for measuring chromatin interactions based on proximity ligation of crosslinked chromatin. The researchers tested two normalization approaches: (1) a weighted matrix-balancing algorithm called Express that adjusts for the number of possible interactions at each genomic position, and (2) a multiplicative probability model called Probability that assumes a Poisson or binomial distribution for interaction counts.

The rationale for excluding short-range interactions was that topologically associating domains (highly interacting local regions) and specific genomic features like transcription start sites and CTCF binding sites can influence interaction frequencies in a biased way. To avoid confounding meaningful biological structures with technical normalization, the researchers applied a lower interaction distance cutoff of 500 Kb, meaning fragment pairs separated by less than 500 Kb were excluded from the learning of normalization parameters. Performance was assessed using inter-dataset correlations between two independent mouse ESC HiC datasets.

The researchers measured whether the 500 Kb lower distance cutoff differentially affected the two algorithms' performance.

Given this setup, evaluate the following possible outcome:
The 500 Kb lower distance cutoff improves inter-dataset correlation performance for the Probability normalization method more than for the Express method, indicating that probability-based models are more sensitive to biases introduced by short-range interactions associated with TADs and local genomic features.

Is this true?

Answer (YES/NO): YES